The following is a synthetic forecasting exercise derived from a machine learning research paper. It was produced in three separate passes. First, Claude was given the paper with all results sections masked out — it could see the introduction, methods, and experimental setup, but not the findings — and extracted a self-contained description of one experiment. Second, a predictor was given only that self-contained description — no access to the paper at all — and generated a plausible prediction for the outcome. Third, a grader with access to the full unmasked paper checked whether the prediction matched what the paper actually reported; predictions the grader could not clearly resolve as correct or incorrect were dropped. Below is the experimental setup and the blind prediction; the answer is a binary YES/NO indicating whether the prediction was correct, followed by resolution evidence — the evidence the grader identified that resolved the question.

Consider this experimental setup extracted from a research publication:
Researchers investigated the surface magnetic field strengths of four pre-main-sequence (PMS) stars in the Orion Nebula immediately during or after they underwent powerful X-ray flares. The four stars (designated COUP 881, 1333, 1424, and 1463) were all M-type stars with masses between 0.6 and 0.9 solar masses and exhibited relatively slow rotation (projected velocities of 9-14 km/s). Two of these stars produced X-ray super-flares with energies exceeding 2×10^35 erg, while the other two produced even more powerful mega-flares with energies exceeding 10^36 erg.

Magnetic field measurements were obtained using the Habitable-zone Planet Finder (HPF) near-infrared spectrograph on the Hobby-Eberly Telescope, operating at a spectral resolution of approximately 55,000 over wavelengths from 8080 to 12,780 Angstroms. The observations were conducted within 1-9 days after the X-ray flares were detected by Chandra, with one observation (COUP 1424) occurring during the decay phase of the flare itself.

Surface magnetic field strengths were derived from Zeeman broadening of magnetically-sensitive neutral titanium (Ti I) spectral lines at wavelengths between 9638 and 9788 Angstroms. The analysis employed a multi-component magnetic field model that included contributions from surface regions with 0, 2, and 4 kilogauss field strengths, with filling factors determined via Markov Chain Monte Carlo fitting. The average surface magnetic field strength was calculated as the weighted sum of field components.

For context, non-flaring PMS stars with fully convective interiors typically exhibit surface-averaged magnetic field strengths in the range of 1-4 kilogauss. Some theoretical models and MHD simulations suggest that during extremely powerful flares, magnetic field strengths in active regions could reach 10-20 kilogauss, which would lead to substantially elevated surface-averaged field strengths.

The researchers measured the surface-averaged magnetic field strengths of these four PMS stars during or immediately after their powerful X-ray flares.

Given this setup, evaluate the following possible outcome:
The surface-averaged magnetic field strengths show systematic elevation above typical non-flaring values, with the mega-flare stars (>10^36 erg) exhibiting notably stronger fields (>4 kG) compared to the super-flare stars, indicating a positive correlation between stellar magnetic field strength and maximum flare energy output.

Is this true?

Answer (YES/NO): NO